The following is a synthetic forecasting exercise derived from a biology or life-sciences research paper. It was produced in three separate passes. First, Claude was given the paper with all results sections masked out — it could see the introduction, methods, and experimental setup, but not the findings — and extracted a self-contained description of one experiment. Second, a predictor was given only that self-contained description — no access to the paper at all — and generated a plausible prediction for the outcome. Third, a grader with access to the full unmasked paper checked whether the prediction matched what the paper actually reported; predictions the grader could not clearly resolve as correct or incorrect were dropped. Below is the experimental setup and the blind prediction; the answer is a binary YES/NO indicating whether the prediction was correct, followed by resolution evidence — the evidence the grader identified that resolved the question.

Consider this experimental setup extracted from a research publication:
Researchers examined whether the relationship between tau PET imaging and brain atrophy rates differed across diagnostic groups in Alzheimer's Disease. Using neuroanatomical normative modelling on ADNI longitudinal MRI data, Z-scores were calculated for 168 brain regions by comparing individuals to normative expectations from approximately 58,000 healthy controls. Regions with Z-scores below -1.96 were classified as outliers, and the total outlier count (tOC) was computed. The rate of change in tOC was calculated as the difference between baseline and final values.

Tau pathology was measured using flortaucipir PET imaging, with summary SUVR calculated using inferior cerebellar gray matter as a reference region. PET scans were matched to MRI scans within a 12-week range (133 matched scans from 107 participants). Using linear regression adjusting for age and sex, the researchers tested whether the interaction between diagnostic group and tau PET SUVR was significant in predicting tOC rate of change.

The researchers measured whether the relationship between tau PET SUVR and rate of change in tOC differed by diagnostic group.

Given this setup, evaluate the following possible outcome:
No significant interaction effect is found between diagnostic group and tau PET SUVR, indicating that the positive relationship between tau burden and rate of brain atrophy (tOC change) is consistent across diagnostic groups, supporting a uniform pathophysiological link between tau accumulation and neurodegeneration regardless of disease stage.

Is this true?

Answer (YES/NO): YES